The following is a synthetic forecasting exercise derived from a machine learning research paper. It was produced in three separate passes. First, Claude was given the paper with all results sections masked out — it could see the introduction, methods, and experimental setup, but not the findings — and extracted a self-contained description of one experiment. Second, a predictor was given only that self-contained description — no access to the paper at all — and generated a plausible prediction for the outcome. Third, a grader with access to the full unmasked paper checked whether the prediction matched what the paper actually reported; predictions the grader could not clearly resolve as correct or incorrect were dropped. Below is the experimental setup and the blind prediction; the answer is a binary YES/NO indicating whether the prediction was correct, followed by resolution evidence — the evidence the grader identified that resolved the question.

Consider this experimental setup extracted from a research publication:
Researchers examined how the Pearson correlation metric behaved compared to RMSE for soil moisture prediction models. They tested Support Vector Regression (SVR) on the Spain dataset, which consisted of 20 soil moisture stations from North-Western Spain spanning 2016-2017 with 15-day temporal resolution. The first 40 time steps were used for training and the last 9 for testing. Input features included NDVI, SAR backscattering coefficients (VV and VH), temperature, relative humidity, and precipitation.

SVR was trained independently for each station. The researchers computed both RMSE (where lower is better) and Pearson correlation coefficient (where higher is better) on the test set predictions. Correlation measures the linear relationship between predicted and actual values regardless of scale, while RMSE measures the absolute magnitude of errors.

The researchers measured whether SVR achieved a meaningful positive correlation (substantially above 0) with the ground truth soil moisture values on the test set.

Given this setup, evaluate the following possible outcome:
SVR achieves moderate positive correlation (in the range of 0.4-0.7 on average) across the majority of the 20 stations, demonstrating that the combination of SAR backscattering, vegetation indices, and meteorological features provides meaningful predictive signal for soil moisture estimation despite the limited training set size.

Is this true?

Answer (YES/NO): NO